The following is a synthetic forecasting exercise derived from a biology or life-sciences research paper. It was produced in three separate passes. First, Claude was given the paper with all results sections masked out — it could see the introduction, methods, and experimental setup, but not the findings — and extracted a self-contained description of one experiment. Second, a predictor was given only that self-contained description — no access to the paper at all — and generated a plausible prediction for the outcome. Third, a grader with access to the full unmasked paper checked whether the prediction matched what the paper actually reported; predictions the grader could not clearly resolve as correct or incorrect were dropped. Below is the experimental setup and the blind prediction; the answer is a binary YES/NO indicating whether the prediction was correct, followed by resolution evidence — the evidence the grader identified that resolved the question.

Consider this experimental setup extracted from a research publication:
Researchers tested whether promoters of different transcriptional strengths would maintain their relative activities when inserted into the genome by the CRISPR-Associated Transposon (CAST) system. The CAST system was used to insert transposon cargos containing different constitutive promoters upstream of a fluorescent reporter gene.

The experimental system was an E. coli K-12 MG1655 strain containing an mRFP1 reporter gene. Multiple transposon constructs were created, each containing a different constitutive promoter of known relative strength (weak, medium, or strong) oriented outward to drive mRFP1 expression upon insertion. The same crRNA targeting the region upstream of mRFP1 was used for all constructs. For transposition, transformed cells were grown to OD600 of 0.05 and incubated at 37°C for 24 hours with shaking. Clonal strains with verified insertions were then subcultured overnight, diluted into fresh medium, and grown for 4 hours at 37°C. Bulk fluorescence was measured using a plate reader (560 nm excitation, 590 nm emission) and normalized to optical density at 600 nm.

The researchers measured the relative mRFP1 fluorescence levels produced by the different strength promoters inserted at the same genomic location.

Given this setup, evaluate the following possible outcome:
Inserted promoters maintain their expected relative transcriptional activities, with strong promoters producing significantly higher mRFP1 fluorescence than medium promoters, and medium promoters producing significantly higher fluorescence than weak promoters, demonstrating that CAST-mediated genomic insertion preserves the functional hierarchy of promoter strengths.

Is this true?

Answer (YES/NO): YES